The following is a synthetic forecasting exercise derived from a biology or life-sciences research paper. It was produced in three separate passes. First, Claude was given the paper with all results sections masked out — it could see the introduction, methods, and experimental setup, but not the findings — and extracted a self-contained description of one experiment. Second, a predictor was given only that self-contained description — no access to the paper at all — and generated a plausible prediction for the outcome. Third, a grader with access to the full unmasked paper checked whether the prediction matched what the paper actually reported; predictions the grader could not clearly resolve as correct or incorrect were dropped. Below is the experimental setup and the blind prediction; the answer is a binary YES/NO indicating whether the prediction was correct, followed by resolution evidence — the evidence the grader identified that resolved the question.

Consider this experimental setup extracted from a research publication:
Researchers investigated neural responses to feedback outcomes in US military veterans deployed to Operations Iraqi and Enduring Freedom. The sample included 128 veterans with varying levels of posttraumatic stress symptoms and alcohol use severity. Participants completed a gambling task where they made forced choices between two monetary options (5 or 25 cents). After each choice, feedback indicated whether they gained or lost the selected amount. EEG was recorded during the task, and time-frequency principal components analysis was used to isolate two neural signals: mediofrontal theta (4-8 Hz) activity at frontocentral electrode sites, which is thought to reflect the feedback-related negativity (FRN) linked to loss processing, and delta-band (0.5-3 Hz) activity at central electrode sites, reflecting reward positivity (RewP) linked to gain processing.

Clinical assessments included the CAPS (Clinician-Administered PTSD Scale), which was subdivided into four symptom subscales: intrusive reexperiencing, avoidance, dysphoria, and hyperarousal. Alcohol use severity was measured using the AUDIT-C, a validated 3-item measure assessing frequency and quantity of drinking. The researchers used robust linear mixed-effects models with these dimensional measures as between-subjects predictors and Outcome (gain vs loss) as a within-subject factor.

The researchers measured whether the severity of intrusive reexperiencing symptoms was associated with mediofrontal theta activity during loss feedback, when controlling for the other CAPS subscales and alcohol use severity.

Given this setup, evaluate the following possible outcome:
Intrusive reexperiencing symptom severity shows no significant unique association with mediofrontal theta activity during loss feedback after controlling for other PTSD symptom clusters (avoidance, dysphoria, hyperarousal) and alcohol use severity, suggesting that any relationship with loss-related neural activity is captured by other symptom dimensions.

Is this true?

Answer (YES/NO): NO